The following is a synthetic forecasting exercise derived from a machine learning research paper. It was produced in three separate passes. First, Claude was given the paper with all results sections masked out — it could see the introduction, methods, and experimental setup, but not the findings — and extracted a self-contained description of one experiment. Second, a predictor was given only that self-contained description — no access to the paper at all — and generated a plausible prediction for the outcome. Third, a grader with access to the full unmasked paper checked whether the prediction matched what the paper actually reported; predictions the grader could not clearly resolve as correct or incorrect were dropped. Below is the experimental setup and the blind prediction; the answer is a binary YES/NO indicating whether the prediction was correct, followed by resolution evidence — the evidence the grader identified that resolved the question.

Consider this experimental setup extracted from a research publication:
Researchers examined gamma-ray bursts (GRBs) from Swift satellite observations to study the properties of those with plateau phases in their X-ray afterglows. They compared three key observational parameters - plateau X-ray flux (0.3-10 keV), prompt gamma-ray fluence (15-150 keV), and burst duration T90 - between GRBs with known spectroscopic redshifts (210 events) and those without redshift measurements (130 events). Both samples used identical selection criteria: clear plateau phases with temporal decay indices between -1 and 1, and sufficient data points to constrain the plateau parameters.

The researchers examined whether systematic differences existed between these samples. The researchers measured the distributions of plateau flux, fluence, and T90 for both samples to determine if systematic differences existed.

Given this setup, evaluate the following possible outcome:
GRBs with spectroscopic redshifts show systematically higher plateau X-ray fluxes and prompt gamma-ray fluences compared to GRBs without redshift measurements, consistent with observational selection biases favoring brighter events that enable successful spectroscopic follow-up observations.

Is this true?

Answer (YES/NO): NO